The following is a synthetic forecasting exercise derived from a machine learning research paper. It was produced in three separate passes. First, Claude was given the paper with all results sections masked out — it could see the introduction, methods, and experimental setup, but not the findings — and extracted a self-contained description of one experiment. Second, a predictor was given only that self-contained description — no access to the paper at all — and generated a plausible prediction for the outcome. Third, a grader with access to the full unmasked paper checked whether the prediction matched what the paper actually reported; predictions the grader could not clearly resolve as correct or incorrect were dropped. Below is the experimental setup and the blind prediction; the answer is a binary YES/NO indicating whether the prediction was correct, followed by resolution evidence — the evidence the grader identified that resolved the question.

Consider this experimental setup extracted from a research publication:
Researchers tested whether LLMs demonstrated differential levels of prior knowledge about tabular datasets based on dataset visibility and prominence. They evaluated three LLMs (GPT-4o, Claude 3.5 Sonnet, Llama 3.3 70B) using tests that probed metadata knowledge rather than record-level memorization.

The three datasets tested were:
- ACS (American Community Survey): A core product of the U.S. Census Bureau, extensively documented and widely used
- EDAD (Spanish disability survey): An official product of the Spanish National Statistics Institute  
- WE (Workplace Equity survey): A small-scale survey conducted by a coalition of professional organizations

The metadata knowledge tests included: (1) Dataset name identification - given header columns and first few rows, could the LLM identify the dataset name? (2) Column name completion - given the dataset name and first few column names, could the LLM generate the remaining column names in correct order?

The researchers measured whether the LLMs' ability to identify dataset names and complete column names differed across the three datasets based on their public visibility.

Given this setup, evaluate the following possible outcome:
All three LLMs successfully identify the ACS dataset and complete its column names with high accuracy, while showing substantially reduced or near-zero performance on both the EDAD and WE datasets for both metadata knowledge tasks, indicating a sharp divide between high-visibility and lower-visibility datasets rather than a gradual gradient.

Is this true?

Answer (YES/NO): NO